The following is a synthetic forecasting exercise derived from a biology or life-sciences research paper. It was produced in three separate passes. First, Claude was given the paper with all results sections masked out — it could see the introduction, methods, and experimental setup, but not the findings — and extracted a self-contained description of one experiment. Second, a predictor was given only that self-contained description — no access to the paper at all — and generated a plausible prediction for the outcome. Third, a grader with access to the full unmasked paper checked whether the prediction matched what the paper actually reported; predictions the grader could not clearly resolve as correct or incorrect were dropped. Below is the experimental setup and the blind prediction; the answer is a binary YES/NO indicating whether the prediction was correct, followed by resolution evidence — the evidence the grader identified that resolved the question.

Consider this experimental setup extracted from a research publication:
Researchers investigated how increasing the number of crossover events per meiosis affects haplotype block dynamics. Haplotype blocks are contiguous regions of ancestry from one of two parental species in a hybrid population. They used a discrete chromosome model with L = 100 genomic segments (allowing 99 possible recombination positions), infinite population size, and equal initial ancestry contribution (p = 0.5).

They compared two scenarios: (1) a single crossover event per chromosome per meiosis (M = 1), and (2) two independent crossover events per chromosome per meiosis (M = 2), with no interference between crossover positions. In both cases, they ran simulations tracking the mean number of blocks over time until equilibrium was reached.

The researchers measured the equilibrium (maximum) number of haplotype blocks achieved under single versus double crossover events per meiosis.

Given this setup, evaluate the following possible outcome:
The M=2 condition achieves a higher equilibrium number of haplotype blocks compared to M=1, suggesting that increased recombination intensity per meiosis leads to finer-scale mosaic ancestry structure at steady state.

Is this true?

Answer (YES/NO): NO